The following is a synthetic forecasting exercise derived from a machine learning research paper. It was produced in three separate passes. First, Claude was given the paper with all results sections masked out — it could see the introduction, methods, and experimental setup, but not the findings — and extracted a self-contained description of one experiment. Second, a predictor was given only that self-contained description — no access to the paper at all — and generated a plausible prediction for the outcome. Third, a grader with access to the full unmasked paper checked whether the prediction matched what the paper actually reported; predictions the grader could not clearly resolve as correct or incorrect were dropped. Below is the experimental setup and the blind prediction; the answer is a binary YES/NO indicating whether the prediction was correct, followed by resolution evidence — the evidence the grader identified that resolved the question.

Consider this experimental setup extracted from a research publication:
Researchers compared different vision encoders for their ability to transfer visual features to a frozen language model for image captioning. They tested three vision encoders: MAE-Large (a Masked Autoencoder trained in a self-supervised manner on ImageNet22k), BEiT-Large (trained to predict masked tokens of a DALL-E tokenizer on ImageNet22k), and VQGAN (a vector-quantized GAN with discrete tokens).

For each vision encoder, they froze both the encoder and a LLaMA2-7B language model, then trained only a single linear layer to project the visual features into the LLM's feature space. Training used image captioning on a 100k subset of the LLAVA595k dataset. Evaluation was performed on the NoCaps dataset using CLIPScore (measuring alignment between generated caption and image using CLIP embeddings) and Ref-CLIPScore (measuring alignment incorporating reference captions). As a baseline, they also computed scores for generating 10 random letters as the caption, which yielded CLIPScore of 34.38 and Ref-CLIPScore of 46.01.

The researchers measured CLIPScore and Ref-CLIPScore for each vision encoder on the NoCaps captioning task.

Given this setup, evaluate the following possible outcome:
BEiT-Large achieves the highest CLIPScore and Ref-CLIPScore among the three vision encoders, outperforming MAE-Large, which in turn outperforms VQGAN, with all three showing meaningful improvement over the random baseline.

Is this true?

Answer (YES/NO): NO